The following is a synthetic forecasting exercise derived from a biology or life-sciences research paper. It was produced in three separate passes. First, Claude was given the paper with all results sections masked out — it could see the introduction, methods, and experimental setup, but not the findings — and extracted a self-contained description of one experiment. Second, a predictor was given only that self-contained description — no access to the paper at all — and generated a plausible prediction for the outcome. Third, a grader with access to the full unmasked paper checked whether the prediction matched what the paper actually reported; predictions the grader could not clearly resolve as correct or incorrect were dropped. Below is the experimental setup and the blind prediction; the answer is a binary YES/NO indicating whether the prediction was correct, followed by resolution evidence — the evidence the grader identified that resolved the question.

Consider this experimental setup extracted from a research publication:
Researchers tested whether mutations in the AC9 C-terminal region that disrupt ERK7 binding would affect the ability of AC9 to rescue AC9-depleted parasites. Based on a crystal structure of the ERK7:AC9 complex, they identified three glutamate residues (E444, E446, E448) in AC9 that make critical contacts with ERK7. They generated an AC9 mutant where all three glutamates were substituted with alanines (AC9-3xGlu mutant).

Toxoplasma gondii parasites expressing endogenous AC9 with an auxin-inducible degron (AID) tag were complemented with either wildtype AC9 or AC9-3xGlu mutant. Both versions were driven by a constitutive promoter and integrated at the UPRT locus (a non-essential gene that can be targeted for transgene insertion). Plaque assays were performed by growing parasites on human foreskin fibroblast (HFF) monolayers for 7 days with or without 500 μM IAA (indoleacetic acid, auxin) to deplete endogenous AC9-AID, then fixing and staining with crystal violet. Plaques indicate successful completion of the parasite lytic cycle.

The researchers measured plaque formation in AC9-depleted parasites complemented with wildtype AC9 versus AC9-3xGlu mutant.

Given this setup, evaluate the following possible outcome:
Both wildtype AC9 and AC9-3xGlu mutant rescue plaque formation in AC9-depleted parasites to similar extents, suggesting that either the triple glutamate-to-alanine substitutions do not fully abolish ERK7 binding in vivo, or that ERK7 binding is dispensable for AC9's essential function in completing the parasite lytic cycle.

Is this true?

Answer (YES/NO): NO